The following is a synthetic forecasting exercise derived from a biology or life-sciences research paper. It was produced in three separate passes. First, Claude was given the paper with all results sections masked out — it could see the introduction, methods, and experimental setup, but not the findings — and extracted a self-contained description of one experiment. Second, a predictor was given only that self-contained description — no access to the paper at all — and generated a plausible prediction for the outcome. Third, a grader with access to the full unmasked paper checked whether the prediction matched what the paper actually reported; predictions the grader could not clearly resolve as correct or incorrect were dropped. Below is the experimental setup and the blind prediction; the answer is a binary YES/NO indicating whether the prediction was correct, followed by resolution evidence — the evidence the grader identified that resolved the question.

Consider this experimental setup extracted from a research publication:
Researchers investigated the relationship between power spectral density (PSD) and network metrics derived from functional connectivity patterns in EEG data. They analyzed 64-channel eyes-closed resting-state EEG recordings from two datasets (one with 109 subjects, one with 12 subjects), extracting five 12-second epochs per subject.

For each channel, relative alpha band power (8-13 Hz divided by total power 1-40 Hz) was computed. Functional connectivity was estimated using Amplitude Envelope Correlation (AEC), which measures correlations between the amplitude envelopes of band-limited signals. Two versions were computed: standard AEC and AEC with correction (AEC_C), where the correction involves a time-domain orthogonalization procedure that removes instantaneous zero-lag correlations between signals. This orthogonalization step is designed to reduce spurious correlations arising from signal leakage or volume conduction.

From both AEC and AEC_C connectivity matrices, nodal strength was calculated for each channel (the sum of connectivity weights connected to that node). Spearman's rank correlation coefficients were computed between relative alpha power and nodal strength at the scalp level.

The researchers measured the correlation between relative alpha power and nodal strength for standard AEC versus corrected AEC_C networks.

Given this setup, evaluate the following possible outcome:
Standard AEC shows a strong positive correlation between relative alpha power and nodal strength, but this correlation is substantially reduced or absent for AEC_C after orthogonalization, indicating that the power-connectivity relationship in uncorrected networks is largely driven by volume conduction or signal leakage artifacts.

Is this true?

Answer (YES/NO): YES